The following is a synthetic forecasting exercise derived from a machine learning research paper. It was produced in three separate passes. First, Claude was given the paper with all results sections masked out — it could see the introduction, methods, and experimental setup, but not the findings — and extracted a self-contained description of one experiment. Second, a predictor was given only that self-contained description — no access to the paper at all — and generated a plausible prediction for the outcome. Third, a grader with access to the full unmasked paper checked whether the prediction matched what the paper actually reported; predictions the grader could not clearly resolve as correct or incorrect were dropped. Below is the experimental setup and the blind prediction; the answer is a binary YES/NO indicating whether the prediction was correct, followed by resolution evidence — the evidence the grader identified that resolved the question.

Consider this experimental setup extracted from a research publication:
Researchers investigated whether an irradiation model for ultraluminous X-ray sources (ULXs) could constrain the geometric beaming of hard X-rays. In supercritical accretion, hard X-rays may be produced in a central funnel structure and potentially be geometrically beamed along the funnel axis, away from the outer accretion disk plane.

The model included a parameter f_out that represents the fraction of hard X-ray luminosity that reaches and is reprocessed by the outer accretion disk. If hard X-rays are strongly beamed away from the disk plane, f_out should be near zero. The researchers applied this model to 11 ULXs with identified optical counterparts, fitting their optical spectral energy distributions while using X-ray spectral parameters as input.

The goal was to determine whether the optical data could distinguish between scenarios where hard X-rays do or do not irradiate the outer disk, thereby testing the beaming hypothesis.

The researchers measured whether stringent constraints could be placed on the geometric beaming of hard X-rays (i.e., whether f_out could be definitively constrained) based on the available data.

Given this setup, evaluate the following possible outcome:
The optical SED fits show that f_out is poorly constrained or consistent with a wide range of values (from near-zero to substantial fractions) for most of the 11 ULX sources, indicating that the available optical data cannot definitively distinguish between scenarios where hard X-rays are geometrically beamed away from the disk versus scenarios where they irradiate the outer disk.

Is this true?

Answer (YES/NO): NO